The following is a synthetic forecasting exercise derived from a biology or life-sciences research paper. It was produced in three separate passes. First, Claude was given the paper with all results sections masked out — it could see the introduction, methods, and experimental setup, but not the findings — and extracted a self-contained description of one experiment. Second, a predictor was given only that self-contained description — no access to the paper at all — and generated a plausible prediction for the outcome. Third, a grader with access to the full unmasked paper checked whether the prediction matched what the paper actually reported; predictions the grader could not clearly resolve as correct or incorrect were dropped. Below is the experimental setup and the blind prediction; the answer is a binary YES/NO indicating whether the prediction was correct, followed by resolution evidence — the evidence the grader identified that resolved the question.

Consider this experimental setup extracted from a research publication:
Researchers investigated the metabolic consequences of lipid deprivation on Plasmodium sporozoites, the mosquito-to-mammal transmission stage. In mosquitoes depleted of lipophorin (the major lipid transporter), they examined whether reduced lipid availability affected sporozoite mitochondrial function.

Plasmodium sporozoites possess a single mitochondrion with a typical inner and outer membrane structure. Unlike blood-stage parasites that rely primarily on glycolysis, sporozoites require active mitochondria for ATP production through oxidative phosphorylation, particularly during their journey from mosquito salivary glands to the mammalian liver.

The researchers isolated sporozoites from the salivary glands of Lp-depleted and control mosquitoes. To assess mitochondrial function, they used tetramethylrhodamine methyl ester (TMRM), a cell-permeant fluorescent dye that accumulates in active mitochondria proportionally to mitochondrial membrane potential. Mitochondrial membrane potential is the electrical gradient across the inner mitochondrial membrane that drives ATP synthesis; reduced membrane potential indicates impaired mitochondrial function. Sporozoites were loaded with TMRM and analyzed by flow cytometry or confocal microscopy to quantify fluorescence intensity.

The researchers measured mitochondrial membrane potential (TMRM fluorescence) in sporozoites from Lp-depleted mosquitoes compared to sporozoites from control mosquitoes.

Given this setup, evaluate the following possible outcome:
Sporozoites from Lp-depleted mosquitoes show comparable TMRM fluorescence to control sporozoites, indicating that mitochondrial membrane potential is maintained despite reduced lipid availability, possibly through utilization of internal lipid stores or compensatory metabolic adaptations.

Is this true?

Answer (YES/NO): NO